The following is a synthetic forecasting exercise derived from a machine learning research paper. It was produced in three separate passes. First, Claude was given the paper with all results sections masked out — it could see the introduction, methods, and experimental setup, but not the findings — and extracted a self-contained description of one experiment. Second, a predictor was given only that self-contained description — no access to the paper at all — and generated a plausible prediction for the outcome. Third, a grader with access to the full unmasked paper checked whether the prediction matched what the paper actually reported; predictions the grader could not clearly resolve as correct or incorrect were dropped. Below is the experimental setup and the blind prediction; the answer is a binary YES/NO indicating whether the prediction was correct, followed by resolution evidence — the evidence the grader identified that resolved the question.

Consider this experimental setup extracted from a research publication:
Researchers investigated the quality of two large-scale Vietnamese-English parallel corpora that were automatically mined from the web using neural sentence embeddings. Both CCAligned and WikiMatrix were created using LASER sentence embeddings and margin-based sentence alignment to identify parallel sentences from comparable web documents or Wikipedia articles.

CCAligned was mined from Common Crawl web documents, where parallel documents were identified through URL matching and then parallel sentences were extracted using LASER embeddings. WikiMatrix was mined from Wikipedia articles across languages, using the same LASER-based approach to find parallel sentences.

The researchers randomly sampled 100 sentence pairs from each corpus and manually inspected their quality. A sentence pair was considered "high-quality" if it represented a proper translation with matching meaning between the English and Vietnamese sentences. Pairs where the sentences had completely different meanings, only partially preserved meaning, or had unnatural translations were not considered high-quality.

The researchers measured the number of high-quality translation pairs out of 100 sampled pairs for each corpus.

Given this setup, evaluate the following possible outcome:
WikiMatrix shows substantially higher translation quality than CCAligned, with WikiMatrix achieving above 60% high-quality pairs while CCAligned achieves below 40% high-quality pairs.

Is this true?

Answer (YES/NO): NO